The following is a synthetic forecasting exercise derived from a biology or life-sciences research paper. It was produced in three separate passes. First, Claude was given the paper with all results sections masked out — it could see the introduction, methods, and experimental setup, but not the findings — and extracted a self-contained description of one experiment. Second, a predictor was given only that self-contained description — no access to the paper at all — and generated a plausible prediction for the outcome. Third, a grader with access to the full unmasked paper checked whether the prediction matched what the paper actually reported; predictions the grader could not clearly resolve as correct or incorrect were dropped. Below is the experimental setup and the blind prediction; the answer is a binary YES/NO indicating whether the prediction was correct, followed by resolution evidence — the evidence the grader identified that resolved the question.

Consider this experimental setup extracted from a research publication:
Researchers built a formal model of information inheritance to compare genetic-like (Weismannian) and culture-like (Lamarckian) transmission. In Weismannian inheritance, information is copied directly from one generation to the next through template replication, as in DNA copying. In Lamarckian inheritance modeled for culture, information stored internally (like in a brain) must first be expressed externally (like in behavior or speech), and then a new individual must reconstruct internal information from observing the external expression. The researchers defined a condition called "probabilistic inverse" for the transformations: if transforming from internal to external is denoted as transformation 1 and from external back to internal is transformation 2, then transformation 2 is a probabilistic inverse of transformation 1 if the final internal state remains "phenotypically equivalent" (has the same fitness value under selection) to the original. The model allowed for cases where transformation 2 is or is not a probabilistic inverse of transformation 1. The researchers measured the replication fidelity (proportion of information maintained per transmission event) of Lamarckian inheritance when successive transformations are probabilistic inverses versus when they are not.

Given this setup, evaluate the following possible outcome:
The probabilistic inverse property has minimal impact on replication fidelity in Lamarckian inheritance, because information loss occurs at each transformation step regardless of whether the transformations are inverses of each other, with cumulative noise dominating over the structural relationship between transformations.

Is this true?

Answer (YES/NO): NO